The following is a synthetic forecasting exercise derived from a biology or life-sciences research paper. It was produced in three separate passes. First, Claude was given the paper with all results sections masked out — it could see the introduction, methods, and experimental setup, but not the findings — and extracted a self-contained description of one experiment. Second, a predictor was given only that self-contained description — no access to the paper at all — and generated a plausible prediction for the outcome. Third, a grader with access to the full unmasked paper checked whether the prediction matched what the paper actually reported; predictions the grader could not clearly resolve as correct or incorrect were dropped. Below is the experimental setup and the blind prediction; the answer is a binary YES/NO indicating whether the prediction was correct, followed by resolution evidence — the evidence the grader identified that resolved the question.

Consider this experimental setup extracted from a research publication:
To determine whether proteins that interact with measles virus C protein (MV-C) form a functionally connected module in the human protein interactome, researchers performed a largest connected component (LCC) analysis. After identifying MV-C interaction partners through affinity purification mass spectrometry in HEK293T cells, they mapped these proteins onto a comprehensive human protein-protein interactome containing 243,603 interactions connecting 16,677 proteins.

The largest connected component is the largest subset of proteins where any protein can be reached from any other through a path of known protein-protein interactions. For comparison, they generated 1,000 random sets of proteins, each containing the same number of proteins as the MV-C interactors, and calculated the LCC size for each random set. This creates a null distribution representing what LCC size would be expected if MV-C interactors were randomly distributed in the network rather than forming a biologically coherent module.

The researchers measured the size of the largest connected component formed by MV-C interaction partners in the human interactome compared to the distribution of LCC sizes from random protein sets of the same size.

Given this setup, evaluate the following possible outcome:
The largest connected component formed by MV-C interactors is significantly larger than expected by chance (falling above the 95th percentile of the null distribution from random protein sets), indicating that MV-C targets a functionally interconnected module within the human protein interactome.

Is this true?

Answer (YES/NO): YES